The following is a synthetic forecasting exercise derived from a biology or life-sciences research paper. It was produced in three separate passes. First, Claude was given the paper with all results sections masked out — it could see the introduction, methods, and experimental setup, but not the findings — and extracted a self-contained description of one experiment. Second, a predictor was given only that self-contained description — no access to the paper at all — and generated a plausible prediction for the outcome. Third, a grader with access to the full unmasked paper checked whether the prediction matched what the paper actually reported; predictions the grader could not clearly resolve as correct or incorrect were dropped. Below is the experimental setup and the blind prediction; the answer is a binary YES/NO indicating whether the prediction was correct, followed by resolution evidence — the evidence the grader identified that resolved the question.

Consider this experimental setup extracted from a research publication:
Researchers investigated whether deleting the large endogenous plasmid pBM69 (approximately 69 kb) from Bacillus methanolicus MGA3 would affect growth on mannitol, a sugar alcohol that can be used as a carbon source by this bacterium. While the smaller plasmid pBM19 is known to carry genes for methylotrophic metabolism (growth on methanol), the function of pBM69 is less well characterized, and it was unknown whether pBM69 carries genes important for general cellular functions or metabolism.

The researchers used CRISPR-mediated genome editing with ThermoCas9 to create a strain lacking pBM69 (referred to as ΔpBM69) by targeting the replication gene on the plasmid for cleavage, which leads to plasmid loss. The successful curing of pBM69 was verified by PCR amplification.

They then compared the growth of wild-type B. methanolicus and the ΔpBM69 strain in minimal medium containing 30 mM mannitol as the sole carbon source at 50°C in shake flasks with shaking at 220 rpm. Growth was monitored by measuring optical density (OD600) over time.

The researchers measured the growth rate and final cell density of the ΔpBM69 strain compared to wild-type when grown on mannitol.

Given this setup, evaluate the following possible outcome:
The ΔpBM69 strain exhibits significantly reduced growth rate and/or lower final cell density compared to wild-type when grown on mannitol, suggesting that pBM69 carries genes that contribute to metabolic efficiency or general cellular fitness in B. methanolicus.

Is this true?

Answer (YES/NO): NO